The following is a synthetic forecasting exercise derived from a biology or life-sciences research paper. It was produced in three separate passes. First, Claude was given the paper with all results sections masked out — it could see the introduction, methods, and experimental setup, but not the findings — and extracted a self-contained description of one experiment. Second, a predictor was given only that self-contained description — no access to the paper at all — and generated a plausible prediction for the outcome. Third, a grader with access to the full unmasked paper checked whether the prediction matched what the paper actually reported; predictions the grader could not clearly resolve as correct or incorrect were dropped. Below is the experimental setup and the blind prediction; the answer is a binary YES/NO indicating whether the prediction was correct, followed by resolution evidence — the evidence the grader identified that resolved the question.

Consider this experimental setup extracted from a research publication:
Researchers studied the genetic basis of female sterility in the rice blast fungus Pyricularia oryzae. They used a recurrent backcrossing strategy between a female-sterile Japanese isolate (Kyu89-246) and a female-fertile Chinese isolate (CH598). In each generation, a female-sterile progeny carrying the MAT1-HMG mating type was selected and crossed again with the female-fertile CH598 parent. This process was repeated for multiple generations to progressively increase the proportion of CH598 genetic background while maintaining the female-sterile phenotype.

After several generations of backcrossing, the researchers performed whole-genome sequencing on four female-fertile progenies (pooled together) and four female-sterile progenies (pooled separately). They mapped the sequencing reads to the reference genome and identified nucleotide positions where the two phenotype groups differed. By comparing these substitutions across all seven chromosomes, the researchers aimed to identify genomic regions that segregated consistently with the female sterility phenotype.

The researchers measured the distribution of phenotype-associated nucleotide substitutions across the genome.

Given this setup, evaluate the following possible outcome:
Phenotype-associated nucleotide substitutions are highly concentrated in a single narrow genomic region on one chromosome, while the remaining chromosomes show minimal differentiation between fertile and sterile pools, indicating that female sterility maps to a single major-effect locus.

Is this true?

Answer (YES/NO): YES